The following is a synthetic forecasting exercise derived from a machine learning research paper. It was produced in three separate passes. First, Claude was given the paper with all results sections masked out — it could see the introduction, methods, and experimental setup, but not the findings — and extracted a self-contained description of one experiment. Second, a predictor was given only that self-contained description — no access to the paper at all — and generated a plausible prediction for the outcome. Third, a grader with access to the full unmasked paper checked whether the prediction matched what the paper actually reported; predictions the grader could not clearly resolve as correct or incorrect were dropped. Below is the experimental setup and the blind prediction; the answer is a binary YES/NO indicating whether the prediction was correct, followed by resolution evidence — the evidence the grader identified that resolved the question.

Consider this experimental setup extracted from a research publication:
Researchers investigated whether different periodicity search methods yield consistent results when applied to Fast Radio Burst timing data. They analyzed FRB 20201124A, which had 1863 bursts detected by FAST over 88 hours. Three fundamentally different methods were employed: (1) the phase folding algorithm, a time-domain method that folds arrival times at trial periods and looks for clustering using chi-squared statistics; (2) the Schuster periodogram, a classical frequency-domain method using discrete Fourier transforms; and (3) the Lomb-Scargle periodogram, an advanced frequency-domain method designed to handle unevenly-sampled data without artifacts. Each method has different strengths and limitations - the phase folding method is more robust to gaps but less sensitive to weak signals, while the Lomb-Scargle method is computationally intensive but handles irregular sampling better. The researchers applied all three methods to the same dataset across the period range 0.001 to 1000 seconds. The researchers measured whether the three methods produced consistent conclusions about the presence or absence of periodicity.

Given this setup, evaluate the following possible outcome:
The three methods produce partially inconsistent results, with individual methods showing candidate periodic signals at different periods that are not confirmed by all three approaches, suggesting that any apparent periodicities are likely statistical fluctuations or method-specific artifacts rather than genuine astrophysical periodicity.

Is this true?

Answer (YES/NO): NO